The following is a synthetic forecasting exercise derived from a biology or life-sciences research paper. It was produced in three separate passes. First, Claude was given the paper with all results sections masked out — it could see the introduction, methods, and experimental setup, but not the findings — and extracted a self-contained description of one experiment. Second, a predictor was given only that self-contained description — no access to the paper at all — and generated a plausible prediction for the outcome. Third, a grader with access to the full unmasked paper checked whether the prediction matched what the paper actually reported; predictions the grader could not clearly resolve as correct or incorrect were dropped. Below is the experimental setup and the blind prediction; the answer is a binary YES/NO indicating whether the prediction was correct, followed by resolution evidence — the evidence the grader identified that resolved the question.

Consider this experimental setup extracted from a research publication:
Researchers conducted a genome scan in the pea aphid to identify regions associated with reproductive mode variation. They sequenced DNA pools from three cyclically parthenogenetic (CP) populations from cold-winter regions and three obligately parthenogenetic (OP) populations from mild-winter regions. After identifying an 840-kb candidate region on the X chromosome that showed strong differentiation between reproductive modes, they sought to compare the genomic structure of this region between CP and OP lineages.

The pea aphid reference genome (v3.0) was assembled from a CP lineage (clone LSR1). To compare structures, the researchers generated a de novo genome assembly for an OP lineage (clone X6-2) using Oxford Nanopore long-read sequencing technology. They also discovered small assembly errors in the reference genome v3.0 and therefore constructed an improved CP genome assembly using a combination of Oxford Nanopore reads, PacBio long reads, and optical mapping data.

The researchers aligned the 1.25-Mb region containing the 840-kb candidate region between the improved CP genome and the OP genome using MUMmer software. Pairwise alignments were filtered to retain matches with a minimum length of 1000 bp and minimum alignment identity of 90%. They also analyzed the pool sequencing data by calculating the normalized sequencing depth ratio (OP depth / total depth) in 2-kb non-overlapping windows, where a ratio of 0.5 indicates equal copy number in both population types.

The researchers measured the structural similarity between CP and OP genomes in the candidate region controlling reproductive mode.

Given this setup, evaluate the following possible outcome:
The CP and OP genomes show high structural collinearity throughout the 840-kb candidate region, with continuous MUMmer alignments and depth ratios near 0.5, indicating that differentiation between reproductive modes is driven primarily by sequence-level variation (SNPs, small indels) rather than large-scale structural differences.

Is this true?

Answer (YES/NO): YES